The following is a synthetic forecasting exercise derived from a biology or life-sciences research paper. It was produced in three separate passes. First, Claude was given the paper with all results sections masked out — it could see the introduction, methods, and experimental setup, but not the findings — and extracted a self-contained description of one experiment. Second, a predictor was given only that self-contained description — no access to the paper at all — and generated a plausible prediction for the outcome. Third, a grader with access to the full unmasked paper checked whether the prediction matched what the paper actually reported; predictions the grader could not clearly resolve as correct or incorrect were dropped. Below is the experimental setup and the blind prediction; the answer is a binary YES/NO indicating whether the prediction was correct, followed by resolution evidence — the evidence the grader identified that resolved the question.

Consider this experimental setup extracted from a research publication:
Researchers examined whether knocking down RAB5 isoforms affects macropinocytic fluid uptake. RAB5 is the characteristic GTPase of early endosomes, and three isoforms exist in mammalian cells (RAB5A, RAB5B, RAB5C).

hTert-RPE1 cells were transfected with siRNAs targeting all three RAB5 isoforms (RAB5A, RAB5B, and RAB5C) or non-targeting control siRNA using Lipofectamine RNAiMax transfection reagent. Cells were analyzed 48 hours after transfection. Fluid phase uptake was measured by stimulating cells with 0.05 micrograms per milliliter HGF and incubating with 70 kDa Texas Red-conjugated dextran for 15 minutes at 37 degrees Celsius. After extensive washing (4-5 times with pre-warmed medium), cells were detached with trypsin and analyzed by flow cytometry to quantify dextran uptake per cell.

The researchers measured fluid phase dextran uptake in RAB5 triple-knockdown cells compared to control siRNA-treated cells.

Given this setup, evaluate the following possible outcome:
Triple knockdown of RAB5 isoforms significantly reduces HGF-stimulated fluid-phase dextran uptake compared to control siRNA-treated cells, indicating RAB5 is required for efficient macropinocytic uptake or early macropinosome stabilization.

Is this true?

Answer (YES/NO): YES